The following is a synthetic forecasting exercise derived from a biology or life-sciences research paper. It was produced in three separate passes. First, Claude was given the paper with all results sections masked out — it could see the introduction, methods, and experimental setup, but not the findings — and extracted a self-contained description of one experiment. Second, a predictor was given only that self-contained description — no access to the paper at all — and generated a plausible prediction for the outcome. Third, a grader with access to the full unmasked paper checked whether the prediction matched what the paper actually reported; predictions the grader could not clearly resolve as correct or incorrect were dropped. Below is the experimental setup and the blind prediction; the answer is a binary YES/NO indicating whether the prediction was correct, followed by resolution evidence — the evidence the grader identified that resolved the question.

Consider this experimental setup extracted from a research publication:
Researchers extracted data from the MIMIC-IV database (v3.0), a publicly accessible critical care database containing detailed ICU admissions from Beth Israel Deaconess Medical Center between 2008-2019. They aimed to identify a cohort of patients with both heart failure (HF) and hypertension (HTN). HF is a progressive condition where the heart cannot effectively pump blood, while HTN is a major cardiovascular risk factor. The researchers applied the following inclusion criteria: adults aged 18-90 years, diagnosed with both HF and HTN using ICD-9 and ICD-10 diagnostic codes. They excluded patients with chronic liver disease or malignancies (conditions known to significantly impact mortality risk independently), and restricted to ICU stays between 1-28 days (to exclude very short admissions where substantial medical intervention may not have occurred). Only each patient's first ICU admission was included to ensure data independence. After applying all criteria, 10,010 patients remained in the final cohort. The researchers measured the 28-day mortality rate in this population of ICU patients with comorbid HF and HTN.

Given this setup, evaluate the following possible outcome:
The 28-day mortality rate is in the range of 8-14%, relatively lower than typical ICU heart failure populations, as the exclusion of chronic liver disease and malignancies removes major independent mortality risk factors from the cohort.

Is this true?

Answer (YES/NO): YES